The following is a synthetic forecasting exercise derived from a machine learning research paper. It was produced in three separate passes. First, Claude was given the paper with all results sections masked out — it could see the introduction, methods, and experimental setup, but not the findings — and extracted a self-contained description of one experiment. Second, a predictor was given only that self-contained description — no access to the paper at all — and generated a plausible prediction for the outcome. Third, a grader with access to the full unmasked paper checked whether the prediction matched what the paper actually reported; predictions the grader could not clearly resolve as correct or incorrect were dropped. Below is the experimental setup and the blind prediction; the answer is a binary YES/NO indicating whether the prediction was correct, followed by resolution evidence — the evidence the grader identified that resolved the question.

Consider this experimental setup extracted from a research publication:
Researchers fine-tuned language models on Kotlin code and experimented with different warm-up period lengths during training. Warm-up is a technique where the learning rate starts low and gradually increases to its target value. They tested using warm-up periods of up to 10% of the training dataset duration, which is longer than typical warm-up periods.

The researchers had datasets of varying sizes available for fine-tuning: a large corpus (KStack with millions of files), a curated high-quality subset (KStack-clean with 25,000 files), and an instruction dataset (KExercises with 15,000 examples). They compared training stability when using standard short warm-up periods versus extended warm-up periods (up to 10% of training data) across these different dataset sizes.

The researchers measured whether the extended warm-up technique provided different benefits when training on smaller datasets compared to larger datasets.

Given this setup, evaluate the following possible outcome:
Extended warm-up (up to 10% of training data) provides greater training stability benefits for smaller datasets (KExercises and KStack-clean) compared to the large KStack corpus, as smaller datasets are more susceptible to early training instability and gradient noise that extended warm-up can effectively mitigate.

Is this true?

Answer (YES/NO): YES